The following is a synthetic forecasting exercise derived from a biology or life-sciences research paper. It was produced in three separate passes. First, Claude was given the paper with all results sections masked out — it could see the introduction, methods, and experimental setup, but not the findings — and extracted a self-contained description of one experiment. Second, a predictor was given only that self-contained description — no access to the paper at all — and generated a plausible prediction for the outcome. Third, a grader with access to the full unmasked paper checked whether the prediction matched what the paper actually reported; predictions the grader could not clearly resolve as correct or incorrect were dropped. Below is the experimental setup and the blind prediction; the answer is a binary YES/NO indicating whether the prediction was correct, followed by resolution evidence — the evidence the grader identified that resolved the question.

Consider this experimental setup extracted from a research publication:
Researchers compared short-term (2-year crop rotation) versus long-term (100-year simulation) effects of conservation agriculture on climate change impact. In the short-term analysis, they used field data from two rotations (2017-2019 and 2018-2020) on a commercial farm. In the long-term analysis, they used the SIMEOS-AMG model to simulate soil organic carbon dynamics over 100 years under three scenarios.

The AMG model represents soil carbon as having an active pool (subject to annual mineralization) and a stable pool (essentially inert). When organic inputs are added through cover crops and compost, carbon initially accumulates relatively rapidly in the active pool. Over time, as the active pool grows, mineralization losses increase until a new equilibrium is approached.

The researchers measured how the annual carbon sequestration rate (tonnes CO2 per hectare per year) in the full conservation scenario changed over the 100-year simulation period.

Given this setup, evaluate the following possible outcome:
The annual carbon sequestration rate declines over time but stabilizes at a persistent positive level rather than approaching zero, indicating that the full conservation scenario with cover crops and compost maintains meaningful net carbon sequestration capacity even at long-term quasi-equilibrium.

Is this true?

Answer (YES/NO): NO